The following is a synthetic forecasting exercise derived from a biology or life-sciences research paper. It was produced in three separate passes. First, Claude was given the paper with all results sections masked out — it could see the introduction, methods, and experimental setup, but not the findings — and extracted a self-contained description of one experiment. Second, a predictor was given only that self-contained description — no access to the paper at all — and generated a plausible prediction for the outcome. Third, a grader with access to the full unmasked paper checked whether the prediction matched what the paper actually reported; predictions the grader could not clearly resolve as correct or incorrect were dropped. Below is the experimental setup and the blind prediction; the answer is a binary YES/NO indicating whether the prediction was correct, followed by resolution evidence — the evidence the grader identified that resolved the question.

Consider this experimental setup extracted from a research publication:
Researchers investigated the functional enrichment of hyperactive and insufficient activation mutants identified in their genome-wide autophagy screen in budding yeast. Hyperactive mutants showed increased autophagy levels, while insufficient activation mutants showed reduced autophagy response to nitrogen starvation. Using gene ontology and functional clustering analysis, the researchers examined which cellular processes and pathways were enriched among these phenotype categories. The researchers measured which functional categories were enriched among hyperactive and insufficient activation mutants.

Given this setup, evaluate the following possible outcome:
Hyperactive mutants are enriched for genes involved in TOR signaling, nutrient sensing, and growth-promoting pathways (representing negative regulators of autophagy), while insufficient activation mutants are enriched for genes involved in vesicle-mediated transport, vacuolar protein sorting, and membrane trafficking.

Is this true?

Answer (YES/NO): NO